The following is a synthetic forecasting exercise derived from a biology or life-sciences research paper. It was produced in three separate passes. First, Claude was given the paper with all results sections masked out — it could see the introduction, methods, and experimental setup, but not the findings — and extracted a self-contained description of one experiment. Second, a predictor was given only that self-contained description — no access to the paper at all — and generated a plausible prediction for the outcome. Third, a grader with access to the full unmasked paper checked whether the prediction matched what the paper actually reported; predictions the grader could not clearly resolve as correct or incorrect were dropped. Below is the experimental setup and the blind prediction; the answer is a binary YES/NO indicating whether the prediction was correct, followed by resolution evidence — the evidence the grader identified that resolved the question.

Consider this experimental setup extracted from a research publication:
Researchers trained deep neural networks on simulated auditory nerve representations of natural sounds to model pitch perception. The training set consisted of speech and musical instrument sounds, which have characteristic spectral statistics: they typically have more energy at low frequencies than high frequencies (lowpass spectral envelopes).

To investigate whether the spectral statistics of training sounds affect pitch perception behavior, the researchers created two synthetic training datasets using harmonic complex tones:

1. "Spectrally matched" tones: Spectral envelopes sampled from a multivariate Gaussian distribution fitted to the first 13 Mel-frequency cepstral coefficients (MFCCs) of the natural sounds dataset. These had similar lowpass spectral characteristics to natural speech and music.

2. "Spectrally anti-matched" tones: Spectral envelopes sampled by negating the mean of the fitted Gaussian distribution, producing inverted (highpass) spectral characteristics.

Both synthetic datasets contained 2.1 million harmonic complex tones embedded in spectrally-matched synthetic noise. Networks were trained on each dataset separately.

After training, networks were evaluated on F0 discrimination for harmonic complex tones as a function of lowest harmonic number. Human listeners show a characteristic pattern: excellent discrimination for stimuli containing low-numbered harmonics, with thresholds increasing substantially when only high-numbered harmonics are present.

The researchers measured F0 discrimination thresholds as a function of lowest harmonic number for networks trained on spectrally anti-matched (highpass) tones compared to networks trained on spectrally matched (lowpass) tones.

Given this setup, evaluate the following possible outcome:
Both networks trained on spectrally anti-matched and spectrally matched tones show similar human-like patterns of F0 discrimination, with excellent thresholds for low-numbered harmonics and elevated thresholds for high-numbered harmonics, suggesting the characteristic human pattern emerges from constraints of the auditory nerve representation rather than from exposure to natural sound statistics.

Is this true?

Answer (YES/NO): NO